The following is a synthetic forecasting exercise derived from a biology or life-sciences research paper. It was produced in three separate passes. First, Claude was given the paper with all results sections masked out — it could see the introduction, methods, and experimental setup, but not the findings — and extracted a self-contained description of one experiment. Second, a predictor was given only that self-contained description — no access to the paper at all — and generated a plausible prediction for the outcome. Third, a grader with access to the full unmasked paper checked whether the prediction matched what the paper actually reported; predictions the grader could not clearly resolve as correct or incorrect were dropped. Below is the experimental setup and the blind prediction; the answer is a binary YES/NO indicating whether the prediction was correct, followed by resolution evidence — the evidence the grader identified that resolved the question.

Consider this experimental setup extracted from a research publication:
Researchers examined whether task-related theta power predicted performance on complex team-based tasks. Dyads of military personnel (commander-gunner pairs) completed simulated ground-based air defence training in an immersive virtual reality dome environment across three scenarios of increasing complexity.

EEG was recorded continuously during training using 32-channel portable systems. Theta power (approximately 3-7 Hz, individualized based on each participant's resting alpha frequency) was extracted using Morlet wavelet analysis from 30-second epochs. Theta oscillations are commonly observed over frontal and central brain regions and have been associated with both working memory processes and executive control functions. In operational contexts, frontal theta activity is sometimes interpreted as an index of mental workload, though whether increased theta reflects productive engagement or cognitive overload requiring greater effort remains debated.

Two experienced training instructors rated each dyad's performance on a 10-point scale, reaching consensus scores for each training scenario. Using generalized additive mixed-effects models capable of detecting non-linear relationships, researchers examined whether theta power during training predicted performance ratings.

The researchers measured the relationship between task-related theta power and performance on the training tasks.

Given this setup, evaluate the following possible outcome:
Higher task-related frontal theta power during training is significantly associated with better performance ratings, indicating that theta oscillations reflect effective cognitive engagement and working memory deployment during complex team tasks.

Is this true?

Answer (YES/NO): NO